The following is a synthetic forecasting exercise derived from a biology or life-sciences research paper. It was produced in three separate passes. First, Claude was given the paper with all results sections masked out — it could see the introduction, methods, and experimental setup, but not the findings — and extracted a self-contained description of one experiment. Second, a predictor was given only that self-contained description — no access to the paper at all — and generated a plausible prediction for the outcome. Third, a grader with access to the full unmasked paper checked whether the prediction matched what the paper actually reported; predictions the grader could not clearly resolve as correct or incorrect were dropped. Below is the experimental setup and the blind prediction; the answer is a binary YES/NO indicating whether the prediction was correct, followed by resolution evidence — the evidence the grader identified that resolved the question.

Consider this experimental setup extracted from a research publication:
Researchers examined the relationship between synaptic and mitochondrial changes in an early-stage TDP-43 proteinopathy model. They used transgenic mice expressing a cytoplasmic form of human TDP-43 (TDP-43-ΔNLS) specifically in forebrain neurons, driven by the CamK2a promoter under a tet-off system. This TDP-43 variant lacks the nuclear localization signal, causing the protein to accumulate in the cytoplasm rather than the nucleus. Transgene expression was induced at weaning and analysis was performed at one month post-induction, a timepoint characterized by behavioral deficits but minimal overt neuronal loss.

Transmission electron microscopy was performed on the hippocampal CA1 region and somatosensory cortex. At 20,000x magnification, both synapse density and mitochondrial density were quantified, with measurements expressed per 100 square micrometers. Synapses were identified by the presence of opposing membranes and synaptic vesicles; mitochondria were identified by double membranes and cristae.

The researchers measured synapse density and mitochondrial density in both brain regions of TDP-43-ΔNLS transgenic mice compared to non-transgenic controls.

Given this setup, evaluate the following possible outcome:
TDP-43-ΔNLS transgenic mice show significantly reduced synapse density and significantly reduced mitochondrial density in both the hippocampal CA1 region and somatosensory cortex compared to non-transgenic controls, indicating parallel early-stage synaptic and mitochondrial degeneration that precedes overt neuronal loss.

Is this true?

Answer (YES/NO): NO